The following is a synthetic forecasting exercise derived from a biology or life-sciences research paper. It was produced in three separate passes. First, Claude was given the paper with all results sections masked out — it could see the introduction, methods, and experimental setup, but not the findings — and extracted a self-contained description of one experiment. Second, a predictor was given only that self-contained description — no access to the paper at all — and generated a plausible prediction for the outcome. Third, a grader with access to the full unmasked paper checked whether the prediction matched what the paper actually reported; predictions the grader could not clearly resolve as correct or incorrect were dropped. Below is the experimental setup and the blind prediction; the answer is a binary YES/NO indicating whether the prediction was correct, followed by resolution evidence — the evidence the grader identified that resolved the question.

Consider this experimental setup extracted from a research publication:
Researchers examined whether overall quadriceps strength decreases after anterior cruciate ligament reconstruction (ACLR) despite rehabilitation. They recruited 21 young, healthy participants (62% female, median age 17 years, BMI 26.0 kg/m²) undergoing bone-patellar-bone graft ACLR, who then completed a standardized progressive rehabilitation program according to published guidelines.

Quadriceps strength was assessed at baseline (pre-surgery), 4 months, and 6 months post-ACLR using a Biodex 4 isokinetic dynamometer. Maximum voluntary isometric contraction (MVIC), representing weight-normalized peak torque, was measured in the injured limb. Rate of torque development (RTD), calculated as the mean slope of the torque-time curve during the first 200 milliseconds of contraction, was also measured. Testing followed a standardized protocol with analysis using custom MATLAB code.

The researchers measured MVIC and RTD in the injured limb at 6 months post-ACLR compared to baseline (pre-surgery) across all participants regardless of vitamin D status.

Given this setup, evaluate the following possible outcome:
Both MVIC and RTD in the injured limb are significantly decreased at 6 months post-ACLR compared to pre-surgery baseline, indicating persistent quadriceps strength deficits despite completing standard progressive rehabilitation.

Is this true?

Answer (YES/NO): YES